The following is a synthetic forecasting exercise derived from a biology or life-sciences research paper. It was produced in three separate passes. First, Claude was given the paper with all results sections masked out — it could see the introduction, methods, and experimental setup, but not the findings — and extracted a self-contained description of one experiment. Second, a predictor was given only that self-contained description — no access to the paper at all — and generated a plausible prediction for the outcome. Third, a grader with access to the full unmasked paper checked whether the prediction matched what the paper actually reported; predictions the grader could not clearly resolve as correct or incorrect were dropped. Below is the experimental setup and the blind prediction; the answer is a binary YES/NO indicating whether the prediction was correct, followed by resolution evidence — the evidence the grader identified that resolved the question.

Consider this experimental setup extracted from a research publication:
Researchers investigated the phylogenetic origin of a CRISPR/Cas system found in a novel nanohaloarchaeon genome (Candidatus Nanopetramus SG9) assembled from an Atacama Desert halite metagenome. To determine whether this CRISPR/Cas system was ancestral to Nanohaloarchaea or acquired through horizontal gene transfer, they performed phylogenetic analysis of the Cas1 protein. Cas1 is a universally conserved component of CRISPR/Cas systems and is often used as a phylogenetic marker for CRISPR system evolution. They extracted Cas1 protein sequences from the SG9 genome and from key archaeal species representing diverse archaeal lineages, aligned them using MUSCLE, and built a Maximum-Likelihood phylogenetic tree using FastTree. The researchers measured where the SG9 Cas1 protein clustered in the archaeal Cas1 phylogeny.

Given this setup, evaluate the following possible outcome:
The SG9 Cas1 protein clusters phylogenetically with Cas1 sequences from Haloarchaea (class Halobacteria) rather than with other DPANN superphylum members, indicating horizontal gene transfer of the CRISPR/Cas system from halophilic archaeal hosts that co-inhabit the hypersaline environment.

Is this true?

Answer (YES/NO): NO